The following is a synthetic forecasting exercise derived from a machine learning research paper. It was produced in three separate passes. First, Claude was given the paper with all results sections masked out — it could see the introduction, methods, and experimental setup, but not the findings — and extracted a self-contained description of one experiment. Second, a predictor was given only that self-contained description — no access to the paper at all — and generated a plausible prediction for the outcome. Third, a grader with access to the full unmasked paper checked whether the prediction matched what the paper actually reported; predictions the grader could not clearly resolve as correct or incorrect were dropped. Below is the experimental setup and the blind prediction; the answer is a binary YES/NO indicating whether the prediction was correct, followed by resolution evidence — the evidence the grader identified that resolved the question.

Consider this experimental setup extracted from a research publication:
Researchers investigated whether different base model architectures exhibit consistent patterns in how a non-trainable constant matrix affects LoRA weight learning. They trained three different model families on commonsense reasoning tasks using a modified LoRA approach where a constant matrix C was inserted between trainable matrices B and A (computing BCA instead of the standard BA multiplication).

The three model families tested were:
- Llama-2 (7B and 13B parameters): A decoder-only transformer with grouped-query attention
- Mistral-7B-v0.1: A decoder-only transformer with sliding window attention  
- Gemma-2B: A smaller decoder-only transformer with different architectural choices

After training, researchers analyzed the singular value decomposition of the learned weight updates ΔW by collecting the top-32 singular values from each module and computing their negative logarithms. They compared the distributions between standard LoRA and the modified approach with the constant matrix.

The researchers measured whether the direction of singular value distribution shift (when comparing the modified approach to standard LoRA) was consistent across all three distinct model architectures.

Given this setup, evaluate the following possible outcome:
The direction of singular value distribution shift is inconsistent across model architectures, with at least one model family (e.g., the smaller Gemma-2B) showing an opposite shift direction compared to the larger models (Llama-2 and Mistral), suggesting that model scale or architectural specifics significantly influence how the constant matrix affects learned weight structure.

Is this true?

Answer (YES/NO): NO